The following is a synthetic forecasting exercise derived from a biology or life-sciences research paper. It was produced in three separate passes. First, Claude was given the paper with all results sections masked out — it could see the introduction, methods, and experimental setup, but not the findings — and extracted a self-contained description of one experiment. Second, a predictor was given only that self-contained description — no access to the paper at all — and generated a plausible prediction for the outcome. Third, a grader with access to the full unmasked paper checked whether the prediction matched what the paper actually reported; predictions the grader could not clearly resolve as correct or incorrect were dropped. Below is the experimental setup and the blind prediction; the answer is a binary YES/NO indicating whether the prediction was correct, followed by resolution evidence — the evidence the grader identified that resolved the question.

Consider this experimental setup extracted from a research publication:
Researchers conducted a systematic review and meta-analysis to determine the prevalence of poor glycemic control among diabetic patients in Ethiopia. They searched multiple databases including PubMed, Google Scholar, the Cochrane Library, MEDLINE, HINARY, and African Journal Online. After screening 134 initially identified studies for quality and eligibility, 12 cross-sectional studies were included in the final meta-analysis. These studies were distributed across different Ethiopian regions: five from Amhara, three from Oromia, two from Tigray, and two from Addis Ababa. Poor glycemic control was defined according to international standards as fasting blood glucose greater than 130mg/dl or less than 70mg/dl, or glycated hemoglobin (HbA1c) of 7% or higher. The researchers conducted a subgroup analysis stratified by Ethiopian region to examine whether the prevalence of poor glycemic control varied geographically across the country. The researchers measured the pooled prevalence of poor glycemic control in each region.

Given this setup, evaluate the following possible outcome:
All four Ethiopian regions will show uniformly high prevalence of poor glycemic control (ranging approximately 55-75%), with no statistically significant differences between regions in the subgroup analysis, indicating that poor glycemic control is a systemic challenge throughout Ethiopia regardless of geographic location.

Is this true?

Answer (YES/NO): YES